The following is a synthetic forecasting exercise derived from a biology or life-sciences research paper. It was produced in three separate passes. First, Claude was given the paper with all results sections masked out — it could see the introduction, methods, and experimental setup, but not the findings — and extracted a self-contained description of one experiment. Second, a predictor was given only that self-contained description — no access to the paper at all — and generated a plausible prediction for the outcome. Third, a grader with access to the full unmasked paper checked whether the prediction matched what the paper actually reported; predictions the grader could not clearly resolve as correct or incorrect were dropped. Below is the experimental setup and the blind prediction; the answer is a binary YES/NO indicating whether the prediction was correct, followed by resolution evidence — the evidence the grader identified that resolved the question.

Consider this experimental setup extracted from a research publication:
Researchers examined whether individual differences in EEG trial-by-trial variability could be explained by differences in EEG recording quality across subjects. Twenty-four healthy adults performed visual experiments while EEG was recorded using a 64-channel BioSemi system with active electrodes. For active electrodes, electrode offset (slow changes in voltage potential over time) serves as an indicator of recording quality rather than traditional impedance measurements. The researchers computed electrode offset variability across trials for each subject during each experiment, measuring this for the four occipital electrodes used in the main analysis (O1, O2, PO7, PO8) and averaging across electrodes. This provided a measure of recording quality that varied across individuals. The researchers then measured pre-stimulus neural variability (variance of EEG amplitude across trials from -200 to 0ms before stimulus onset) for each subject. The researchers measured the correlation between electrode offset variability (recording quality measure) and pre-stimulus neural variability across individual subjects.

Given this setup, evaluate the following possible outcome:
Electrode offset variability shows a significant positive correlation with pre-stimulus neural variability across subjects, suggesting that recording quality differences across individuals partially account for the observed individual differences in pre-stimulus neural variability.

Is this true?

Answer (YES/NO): NO